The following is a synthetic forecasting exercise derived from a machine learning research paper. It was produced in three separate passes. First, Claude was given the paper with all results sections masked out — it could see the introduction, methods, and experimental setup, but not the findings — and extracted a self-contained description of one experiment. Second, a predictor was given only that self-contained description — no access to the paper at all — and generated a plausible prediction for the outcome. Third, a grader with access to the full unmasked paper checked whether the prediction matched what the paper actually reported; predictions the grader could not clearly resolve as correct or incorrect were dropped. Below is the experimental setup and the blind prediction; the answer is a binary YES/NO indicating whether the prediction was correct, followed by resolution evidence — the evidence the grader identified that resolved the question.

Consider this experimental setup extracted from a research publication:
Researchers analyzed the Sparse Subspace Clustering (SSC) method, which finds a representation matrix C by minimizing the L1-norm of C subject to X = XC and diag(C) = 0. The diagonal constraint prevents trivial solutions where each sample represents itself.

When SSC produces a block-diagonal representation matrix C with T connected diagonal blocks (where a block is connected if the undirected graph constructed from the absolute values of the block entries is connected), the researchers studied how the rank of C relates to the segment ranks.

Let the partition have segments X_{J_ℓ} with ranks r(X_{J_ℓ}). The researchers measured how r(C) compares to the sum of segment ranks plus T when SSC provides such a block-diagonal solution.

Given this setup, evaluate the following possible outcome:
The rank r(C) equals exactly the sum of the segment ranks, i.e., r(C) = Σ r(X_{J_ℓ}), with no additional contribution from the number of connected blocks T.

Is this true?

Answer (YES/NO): NO